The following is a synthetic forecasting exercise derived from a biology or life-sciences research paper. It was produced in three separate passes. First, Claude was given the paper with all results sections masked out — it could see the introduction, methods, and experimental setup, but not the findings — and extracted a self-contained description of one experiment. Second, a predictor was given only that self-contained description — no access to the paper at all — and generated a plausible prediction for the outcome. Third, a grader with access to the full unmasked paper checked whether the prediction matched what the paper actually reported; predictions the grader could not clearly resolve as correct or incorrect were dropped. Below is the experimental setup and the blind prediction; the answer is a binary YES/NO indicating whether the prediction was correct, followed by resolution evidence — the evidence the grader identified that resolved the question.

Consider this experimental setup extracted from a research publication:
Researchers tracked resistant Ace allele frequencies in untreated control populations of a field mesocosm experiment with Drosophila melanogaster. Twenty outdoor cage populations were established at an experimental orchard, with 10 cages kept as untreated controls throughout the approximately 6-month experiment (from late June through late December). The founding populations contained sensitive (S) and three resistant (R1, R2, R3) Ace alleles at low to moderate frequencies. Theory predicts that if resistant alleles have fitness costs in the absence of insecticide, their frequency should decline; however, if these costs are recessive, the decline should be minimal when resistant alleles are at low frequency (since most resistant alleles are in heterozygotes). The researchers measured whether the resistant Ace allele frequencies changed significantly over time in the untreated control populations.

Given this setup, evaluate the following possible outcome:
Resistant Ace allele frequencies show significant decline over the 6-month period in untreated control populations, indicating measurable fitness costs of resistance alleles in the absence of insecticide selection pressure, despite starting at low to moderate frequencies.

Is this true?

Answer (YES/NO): NO